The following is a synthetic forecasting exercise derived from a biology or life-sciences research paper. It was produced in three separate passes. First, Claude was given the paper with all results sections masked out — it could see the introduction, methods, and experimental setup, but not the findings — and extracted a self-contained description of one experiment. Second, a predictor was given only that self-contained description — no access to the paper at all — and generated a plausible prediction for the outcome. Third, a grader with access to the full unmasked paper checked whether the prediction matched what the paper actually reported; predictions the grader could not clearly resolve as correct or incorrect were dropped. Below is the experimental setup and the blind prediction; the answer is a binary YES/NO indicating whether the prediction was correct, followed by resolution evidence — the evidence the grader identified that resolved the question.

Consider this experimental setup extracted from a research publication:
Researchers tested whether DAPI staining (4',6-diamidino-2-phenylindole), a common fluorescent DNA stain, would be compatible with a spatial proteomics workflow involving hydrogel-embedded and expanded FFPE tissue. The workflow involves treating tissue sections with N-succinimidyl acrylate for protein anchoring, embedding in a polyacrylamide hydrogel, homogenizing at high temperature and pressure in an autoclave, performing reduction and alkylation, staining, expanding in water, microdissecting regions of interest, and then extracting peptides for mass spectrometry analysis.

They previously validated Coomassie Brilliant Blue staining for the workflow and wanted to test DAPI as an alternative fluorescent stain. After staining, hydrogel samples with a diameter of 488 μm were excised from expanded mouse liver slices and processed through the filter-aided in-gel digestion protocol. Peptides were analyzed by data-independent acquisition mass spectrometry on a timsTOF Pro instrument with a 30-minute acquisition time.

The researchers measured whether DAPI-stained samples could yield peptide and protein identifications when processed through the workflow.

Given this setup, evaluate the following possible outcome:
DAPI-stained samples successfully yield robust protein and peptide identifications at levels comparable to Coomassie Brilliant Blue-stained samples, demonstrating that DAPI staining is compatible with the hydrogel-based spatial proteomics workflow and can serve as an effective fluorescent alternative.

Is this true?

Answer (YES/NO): NO